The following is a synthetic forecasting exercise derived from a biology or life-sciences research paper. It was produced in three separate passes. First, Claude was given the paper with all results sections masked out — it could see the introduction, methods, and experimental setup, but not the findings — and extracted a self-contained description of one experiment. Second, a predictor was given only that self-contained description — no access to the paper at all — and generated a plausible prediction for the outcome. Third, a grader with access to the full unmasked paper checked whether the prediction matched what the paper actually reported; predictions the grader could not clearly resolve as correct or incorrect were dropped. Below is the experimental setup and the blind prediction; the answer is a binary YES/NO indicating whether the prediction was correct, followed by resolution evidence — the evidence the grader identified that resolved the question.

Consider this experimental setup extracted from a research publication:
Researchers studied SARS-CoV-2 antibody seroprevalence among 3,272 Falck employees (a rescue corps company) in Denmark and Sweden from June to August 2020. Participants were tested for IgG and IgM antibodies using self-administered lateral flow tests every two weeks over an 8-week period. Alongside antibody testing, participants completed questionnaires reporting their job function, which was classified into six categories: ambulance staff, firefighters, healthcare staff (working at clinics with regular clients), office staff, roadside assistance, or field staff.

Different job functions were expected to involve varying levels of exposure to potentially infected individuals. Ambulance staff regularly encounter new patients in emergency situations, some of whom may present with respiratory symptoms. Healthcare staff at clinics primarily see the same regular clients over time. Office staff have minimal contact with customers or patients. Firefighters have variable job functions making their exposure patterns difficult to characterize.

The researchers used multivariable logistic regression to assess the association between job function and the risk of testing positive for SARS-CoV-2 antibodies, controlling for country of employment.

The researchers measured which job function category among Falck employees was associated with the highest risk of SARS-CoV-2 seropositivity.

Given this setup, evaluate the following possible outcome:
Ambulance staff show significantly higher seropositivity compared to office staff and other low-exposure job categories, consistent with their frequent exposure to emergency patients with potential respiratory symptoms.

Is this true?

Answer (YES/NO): YES